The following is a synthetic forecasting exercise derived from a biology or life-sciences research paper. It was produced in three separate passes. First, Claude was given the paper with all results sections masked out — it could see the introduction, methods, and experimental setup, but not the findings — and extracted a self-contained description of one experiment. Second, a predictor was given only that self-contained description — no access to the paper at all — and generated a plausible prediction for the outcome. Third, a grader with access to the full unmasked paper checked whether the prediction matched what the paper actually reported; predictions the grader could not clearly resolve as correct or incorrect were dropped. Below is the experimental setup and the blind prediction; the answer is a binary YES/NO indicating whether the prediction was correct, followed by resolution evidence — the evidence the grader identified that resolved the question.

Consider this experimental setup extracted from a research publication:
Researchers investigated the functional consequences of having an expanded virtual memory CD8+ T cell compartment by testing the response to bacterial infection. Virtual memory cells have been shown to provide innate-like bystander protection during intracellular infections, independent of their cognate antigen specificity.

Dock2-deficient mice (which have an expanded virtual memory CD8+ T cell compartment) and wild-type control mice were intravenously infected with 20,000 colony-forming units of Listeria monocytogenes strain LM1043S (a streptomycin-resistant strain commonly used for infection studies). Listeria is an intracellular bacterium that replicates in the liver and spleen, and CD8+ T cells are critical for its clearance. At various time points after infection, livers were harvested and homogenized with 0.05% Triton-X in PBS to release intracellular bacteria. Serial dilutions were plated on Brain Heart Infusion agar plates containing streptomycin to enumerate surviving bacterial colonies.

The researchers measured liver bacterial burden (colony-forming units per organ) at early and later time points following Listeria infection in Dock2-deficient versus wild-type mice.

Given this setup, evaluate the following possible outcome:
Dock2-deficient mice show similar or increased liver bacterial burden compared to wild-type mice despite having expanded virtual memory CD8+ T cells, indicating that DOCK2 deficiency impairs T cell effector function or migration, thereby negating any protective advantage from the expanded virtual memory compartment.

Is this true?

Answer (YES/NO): NO